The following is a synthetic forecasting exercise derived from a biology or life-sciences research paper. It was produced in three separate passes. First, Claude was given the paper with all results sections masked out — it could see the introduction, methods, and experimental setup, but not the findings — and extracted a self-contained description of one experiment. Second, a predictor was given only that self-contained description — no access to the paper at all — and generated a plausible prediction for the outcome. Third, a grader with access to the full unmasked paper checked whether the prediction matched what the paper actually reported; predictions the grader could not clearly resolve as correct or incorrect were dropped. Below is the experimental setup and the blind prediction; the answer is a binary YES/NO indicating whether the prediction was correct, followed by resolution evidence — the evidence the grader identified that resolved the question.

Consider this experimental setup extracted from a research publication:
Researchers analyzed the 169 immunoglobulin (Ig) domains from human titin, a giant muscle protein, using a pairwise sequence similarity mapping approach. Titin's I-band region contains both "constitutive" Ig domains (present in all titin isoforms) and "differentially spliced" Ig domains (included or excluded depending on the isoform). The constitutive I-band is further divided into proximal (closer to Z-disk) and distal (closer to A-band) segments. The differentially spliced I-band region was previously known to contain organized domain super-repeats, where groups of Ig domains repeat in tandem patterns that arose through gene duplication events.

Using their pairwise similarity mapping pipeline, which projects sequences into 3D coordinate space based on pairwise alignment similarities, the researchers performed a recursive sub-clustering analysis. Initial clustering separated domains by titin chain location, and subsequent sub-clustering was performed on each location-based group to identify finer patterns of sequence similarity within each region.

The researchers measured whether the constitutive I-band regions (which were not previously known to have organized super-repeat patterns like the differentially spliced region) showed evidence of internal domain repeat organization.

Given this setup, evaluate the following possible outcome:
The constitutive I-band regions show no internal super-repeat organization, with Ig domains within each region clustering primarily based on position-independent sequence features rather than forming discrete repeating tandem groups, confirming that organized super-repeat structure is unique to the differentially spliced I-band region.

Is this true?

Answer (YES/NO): NO